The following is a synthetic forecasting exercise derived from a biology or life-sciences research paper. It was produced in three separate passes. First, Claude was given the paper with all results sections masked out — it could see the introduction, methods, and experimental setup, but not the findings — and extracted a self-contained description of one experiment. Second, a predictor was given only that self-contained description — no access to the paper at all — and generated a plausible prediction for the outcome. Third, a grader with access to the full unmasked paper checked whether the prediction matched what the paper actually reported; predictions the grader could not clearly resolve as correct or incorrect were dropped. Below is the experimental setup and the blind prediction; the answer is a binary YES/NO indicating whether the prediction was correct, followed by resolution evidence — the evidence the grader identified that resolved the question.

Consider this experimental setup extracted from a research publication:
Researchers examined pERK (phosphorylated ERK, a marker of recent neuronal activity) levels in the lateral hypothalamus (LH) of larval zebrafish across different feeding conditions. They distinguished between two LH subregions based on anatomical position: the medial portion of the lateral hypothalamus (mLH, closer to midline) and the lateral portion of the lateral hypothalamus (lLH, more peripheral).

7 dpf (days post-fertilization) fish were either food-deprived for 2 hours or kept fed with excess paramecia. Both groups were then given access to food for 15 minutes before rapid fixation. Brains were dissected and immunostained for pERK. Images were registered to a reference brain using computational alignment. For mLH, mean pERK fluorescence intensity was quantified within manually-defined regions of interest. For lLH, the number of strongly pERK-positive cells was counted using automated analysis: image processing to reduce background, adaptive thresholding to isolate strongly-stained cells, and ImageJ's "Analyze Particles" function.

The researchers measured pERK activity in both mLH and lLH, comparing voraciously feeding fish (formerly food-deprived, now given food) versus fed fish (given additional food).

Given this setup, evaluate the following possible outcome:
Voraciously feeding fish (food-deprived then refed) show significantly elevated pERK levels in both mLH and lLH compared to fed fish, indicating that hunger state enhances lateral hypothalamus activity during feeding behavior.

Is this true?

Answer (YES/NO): YES